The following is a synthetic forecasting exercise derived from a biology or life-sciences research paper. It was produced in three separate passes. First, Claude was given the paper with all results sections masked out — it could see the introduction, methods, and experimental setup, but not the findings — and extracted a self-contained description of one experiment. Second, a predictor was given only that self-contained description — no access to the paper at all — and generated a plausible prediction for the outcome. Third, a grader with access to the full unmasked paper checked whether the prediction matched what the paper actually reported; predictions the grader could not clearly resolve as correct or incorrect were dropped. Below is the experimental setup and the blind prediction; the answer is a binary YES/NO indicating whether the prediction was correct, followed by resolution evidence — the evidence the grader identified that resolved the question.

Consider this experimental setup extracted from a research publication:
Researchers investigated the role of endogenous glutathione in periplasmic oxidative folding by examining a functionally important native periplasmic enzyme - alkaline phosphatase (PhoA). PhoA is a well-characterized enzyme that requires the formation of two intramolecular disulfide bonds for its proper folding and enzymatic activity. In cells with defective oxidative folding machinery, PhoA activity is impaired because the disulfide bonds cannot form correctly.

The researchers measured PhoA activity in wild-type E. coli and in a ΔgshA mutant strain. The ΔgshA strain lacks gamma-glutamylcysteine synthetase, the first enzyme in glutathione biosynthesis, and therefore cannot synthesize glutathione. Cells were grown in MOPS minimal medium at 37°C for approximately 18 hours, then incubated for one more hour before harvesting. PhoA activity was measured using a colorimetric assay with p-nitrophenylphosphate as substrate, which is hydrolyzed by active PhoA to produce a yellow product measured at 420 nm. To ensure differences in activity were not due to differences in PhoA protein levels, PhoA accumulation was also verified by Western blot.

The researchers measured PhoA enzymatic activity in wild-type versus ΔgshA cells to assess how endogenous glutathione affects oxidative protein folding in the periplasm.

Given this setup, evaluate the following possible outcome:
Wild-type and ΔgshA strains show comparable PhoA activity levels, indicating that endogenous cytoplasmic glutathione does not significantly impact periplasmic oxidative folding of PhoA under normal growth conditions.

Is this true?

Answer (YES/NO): NO